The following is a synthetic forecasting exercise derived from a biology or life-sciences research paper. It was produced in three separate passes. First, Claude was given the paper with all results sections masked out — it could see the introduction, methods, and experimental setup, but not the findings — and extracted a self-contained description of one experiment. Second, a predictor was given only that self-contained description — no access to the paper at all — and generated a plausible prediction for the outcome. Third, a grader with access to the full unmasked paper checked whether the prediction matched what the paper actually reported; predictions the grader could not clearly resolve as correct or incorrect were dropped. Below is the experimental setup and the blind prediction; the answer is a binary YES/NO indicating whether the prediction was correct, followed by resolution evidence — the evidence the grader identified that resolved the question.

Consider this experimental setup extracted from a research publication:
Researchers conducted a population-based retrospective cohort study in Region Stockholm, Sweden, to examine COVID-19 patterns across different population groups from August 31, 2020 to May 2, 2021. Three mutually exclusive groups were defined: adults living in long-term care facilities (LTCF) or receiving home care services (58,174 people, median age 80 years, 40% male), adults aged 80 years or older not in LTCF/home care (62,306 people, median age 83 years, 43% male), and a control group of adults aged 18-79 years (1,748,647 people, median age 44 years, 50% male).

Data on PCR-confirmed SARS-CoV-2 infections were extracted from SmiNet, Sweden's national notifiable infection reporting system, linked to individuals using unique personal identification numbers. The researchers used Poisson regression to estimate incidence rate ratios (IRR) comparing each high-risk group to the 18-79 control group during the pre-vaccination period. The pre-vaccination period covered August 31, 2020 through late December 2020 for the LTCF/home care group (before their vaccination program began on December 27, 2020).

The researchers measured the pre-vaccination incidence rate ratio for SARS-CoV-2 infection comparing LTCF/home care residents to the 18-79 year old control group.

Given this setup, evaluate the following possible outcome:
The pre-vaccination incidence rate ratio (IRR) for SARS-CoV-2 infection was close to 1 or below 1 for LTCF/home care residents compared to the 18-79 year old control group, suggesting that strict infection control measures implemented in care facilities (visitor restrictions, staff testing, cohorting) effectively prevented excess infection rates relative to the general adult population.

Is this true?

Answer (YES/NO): NO